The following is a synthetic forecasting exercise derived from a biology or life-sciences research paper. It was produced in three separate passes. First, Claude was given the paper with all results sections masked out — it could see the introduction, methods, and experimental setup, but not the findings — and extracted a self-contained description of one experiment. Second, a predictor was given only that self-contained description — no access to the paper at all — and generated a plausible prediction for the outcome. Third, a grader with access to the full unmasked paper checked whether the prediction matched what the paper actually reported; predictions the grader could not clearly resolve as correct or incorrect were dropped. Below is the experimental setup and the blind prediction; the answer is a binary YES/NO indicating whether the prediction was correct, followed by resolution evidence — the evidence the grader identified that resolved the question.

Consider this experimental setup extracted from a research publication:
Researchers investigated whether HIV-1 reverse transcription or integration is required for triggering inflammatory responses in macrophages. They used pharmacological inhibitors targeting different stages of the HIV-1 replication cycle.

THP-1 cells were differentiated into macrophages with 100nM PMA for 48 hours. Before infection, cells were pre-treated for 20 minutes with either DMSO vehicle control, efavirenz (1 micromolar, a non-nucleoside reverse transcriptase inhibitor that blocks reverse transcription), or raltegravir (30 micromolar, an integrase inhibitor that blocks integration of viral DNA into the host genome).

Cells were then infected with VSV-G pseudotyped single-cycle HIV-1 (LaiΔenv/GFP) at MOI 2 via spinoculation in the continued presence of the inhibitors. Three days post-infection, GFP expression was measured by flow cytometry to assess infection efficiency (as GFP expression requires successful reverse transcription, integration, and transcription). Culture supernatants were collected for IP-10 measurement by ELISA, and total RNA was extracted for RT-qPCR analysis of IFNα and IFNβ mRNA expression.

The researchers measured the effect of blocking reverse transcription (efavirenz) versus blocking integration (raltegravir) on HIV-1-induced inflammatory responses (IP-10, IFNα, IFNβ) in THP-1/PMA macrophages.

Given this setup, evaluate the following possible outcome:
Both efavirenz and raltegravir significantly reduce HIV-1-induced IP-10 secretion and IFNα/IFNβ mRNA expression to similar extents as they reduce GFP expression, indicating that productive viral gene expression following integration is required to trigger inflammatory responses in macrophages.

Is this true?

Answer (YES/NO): YES